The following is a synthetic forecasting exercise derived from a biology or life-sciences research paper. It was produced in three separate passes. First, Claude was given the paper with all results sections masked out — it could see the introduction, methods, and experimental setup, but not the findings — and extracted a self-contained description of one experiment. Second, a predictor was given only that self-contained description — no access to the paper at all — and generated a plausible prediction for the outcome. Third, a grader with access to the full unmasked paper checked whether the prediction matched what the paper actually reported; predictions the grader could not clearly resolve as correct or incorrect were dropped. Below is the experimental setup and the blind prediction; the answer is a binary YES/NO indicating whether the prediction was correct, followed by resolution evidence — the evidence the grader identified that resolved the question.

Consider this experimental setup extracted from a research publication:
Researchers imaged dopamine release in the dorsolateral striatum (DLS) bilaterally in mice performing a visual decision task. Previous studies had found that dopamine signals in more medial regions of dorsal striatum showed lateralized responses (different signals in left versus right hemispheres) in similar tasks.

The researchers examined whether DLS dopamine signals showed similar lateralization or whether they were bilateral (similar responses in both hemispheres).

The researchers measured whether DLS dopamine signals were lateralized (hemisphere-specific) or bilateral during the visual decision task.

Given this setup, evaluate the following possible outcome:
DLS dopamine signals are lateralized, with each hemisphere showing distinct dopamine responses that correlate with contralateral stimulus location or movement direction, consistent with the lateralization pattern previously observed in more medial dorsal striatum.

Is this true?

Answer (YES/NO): NO